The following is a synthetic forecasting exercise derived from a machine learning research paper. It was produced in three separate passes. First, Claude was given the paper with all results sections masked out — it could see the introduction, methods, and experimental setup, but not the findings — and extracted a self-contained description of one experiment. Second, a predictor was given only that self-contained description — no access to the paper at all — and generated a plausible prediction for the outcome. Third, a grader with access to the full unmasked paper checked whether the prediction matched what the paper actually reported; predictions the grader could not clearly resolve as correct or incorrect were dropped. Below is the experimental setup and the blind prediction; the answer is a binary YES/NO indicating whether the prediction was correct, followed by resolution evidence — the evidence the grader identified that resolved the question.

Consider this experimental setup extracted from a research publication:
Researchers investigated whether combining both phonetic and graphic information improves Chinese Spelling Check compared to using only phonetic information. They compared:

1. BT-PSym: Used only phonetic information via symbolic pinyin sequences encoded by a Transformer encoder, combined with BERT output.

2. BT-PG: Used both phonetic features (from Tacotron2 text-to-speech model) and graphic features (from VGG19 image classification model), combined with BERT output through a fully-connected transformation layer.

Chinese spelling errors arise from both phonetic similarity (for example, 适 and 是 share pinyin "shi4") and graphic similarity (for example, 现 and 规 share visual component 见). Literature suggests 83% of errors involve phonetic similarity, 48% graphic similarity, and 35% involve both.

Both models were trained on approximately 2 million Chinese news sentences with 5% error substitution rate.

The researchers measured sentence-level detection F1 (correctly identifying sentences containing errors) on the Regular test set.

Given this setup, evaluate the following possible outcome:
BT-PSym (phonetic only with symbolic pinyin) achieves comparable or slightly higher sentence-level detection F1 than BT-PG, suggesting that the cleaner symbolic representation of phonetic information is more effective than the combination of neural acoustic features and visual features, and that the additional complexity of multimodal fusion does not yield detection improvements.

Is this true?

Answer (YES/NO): YES